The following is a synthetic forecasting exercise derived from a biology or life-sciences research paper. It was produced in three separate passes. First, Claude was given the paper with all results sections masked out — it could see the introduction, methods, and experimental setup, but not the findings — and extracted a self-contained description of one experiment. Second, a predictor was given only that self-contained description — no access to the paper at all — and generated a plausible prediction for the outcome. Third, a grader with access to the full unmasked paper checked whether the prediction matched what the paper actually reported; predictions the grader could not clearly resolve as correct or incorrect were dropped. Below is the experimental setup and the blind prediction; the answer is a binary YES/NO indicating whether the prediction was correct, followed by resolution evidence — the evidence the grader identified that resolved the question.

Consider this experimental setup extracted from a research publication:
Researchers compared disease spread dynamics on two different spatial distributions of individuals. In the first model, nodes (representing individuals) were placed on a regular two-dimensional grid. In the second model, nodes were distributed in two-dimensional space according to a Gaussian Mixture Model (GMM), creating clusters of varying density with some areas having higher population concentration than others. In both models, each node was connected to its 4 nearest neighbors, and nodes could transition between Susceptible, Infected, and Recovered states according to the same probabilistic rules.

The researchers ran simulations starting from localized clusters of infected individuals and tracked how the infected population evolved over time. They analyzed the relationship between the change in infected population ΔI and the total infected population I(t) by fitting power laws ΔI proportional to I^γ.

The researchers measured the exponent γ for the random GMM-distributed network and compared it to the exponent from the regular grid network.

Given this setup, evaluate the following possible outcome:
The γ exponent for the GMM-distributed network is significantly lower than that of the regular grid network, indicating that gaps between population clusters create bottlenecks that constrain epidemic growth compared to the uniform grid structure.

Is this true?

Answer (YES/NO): NO